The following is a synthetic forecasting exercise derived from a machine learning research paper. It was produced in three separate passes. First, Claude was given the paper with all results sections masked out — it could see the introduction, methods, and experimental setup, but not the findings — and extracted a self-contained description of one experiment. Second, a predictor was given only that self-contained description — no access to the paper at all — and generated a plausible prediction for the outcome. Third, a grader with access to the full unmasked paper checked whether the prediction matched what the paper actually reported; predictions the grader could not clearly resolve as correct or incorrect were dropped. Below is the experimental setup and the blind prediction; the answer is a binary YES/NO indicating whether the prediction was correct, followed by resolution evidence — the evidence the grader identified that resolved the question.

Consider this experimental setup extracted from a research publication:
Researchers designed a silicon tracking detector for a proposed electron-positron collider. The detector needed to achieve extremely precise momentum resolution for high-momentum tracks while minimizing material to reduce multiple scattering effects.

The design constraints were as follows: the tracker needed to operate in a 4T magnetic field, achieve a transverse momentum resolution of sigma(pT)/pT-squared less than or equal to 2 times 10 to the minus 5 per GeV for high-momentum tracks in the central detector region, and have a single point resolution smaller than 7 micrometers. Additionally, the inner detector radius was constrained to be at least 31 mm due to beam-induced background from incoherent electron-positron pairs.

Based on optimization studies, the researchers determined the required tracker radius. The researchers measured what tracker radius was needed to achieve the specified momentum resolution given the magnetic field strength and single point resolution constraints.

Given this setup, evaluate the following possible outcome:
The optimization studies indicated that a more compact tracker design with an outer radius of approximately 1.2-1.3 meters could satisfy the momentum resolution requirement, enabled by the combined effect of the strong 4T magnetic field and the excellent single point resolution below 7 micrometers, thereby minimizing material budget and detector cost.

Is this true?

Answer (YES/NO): NO